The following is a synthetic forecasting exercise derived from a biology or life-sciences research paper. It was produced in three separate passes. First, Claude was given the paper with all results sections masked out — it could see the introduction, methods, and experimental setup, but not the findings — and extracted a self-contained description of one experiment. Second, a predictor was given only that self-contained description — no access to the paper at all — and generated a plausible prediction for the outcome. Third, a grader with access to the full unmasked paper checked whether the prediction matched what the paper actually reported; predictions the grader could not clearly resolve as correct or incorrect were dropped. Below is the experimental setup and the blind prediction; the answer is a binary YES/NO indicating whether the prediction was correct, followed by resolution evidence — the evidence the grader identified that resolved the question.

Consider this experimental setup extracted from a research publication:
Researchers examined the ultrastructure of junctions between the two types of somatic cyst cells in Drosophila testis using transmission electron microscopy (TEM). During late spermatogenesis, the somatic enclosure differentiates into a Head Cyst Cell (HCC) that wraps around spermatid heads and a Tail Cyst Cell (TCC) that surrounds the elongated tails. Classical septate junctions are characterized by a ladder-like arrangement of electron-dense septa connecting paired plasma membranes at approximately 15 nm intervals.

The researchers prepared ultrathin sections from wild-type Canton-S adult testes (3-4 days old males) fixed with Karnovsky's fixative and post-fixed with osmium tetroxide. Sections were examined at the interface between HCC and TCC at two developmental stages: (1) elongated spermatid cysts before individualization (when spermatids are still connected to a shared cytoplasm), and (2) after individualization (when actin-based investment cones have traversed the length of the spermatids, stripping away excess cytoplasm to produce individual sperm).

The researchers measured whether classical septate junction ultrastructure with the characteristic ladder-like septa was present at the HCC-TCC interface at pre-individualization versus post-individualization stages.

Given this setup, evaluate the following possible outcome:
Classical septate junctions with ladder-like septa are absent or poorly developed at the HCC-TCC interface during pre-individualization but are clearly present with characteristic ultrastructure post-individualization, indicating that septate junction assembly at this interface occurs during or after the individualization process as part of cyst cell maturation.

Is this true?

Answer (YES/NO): NO